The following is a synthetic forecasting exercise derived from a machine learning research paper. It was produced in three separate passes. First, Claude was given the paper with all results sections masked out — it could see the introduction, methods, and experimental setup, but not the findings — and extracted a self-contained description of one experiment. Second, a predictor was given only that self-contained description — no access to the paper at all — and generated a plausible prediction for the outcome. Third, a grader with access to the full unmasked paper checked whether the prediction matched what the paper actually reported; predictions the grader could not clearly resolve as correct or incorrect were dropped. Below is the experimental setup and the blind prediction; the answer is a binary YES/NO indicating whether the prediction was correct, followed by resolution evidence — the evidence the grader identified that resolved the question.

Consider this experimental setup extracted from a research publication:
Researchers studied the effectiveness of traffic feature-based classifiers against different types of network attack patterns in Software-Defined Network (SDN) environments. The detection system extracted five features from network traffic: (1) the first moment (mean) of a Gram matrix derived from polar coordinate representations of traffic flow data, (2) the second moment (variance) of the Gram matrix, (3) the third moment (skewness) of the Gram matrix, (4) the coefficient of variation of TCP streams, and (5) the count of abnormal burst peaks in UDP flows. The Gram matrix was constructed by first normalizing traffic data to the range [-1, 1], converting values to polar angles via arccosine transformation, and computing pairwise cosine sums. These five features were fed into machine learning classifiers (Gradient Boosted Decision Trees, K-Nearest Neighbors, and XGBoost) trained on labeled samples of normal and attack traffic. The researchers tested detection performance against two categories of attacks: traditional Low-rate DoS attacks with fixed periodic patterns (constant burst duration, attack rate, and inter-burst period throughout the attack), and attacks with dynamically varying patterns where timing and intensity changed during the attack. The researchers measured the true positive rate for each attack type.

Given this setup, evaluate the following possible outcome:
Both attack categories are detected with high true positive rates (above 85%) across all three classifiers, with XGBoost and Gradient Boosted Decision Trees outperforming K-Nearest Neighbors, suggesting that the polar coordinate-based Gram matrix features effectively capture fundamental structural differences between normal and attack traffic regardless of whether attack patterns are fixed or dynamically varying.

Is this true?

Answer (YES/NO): NO